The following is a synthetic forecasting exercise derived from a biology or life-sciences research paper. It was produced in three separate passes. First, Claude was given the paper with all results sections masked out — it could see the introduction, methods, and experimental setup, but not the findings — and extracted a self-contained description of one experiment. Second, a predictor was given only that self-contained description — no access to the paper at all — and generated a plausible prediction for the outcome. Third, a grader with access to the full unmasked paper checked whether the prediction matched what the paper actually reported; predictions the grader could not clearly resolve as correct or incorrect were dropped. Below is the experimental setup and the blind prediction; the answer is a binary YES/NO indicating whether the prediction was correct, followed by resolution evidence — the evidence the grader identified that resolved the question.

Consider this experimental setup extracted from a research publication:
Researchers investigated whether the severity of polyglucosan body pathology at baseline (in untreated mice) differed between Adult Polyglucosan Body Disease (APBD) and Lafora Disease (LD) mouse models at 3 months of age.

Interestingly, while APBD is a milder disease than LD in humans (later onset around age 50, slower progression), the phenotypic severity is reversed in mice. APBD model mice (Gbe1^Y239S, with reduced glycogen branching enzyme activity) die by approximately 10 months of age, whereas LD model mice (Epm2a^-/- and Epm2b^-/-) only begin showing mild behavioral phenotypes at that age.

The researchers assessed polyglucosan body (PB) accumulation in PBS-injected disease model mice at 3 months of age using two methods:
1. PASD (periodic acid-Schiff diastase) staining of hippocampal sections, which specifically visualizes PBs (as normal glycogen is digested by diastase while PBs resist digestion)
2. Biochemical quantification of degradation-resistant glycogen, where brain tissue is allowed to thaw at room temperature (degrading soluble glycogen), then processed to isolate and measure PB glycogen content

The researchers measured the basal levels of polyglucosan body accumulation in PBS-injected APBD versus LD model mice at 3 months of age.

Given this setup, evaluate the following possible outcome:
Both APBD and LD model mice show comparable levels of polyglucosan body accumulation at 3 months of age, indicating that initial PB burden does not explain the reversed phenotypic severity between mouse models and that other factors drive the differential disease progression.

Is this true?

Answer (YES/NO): NO